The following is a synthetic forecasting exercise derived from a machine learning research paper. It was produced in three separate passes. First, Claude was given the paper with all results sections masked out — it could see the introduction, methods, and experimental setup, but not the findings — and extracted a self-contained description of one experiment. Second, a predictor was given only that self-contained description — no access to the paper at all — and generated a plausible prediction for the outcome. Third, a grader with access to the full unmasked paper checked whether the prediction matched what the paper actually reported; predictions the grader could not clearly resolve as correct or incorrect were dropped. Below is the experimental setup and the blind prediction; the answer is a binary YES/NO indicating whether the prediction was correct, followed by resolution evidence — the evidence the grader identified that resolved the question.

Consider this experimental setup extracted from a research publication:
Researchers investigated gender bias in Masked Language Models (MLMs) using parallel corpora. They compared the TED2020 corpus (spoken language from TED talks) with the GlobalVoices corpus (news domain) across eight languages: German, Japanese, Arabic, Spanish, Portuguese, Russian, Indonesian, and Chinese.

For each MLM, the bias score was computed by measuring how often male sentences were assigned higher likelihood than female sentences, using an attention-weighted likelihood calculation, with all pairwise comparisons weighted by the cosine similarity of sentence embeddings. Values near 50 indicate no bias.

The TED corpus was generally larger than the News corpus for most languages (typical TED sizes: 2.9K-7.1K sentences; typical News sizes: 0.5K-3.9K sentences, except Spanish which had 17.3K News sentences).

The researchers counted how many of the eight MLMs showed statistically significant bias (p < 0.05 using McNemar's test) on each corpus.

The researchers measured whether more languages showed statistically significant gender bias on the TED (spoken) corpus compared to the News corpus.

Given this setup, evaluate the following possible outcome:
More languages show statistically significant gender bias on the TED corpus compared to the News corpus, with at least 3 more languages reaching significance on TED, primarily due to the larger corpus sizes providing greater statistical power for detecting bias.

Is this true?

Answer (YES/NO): YES